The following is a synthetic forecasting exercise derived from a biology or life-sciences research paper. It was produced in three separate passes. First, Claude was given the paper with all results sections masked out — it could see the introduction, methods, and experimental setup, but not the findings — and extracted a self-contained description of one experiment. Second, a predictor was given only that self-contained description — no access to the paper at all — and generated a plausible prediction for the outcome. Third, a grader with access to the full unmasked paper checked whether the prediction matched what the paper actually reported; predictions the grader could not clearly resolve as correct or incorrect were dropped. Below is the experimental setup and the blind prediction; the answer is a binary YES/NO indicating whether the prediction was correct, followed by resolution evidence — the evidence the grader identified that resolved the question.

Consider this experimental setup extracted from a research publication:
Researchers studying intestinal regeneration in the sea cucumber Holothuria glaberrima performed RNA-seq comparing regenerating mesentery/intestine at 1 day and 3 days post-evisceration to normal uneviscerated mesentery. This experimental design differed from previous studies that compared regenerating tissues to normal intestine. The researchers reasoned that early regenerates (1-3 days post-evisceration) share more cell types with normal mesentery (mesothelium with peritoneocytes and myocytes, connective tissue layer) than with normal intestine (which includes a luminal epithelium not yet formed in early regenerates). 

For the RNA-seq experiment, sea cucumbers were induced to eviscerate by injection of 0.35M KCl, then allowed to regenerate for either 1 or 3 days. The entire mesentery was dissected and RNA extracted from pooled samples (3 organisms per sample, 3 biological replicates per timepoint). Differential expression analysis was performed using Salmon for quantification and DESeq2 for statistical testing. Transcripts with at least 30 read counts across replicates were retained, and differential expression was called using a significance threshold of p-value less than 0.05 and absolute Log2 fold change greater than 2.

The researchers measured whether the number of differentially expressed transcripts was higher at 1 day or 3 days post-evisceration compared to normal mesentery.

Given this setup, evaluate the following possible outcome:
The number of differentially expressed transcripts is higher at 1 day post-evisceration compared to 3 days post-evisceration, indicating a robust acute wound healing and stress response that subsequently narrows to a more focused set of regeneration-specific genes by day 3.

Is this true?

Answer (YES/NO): NO